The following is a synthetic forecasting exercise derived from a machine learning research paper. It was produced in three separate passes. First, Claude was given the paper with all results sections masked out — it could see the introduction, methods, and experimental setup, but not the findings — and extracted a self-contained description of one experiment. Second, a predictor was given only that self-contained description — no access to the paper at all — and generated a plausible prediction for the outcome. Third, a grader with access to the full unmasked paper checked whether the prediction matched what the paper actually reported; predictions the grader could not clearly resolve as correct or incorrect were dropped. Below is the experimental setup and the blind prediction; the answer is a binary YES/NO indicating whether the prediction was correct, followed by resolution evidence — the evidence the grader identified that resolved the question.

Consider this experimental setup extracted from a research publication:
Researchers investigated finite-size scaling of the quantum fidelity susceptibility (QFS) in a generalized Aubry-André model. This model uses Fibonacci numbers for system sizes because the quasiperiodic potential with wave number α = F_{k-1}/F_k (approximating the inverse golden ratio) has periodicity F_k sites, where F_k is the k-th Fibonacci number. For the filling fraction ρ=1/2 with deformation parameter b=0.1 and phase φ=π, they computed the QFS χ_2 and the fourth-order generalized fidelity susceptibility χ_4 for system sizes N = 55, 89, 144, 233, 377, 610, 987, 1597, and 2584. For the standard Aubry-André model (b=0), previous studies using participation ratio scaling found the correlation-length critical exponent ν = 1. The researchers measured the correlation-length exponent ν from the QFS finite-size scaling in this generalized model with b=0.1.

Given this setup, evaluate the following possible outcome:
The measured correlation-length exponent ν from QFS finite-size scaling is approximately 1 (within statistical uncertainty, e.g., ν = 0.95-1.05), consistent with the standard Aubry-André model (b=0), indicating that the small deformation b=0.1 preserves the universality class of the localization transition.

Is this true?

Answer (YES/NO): YES